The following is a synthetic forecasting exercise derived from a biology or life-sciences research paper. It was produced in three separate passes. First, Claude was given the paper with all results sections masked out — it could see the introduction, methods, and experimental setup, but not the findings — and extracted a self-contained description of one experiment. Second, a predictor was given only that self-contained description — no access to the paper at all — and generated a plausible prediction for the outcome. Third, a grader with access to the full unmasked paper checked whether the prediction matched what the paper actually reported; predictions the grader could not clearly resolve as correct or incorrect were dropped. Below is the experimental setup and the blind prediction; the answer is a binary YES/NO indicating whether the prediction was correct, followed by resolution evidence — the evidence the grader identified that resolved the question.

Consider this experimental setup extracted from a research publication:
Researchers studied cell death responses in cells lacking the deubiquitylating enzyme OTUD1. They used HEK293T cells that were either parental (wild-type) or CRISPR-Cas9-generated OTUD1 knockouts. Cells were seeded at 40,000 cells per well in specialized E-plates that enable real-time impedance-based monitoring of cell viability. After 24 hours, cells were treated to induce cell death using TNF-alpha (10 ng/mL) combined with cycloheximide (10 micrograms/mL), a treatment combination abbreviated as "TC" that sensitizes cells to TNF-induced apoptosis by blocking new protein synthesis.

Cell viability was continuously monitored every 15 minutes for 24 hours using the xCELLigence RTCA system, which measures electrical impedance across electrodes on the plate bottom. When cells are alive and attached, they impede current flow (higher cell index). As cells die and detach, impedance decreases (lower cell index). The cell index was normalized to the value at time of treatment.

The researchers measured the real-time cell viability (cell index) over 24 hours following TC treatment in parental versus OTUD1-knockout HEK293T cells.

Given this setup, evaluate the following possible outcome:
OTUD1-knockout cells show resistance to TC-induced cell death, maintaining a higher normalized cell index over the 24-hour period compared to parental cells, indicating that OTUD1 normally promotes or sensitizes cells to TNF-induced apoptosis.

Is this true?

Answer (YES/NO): NO